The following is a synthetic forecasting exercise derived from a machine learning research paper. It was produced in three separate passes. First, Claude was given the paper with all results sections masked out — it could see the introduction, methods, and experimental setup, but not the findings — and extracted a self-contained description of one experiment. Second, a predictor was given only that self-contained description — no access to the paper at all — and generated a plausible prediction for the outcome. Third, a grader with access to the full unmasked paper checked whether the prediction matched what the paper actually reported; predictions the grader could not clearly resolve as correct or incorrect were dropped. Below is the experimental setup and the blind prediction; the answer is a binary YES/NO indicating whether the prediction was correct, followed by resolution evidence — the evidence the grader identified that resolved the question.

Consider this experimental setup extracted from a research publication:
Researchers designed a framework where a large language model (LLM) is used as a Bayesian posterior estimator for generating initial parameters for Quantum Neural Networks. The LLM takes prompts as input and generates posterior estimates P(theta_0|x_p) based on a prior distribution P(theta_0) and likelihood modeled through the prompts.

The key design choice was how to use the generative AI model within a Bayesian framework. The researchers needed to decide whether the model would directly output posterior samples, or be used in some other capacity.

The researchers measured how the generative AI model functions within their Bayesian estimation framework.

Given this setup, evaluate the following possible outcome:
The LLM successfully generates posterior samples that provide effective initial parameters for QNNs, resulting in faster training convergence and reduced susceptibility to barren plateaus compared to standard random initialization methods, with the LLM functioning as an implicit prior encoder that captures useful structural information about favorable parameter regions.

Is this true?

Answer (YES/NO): NO